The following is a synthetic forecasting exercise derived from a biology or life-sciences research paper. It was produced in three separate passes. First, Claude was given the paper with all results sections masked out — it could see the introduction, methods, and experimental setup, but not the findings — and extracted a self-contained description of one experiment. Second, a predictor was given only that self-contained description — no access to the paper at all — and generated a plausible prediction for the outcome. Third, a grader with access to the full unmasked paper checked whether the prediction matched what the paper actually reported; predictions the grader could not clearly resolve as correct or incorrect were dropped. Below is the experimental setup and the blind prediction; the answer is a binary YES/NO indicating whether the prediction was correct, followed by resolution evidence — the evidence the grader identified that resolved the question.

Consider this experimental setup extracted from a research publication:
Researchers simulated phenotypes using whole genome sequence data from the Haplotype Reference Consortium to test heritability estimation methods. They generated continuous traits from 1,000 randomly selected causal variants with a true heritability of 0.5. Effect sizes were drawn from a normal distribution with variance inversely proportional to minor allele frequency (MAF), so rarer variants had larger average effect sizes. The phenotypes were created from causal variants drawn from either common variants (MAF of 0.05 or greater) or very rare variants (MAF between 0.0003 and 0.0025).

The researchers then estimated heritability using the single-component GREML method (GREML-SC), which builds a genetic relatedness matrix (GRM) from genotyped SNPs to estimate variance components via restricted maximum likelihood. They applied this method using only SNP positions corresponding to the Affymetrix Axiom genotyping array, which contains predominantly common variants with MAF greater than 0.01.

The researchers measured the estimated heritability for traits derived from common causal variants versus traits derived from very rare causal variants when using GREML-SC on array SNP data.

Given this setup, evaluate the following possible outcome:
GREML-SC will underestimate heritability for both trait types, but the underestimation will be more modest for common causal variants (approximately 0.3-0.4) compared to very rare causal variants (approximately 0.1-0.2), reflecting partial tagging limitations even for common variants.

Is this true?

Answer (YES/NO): NO